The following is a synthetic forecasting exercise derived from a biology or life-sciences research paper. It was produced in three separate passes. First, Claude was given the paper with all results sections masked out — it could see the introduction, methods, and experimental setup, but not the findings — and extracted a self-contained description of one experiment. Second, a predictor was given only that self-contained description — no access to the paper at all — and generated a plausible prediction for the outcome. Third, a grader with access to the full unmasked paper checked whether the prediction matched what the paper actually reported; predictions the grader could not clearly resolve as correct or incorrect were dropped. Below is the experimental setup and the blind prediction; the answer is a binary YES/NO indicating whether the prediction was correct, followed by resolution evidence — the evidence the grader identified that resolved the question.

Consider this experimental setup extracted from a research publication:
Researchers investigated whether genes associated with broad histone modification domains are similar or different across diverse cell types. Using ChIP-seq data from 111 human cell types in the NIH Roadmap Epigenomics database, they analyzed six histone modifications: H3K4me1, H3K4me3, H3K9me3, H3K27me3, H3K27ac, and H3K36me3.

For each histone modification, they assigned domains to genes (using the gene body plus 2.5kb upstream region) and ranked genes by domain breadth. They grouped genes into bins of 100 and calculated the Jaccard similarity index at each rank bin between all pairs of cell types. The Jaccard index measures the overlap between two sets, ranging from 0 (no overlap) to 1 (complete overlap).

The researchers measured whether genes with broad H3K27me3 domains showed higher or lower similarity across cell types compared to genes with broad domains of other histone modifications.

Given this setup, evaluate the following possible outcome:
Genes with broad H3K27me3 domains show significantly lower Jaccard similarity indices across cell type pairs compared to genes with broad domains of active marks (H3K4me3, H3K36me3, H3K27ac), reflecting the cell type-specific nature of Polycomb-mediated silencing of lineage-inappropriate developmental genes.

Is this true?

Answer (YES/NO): NO